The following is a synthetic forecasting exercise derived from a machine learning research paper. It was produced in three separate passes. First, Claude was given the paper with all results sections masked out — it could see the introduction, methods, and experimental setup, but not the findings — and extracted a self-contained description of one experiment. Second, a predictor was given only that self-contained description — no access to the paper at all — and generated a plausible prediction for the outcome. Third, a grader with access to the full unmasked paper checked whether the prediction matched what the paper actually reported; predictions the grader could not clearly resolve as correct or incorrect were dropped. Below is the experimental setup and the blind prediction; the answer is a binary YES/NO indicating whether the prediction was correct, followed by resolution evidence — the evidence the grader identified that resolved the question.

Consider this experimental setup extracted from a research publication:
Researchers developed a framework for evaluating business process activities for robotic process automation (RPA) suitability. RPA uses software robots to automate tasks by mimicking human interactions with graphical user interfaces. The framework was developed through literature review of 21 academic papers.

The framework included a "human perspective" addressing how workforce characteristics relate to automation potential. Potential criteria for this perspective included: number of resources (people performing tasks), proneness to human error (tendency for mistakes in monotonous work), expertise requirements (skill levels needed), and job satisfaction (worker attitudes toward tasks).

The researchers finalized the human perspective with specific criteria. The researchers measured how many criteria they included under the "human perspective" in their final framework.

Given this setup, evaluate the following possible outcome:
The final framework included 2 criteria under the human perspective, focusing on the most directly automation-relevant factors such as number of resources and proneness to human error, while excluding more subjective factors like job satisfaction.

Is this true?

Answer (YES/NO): YES